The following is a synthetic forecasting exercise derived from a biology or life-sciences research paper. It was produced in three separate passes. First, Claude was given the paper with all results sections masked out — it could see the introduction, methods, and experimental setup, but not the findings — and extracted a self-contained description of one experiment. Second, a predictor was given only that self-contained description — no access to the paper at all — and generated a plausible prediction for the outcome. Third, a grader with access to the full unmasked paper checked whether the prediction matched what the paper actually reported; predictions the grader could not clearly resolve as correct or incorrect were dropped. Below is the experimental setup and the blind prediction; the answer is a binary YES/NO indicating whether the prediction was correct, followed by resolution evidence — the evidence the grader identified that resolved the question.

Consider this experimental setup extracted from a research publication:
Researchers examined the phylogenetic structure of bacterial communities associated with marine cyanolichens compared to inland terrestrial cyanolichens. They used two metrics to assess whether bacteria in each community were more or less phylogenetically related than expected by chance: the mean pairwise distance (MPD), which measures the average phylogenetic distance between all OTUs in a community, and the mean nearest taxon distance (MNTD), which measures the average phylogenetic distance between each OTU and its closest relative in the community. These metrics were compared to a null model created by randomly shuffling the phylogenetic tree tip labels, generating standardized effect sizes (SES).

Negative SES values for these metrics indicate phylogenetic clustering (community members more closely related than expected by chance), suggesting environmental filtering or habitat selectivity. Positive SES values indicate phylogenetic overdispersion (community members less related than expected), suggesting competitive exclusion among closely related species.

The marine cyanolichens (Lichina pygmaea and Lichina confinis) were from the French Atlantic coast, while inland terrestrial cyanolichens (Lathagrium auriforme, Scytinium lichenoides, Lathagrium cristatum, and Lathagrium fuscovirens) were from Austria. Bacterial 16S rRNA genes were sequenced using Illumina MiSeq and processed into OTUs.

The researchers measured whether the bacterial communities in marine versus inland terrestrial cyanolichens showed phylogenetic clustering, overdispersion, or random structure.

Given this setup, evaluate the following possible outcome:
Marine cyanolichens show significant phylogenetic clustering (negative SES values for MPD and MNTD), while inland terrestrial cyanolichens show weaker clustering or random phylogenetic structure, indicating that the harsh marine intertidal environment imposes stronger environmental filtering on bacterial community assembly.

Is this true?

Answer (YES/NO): NO